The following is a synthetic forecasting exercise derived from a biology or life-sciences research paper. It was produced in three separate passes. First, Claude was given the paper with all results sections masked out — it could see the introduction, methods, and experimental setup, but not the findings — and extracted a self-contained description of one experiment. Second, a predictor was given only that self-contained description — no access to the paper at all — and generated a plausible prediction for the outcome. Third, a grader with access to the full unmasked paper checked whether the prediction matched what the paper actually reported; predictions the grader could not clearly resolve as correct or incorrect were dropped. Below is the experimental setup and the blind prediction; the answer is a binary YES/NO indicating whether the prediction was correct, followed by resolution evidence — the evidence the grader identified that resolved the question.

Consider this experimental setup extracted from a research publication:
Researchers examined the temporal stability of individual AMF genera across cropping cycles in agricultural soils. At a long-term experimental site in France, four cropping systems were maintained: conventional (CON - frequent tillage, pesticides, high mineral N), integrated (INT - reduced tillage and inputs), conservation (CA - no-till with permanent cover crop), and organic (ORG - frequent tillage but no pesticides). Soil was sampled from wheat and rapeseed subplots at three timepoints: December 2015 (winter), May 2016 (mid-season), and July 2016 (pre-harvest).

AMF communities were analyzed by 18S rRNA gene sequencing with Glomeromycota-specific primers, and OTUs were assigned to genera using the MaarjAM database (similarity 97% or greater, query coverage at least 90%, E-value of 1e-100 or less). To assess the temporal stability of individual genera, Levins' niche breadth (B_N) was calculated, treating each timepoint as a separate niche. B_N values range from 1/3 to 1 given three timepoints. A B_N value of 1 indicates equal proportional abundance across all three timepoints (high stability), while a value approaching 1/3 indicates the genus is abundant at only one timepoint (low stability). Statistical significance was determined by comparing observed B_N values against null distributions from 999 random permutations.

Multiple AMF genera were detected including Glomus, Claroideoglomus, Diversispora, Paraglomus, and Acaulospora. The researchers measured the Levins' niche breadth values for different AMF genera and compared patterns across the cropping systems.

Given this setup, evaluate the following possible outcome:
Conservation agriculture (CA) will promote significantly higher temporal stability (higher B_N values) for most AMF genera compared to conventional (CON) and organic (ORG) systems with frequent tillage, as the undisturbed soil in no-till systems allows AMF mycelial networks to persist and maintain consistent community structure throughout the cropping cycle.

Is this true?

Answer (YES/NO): NO